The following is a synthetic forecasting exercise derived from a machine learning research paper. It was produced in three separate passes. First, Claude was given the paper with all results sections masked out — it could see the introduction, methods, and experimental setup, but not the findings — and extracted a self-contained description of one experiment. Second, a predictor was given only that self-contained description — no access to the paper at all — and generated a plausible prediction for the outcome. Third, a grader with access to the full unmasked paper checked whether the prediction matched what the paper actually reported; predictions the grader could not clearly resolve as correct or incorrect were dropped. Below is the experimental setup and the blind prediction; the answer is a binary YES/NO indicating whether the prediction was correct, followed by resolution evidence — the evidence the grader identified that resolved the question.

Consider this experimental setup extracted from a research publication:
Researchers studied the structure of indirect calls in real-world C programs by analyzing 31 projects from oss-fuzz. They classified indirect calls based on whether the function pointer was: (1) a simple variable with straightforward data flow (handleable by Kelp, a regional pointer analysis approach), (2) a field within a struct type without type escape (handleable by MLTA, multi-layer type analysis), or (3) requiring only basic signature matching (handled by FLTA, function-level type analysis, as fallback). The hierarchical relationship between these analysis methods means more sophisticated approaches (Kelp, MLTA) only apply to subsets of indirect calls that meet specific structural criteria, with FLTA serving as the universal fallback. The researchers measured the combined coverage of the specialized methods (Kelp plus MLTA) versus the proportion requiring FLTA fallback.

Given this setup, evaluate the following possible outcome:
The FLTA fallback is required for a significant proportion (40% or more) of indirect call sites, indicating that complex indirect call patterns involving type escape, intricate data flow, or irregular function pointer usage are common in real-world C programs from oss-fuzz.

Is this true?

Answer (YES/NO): YES